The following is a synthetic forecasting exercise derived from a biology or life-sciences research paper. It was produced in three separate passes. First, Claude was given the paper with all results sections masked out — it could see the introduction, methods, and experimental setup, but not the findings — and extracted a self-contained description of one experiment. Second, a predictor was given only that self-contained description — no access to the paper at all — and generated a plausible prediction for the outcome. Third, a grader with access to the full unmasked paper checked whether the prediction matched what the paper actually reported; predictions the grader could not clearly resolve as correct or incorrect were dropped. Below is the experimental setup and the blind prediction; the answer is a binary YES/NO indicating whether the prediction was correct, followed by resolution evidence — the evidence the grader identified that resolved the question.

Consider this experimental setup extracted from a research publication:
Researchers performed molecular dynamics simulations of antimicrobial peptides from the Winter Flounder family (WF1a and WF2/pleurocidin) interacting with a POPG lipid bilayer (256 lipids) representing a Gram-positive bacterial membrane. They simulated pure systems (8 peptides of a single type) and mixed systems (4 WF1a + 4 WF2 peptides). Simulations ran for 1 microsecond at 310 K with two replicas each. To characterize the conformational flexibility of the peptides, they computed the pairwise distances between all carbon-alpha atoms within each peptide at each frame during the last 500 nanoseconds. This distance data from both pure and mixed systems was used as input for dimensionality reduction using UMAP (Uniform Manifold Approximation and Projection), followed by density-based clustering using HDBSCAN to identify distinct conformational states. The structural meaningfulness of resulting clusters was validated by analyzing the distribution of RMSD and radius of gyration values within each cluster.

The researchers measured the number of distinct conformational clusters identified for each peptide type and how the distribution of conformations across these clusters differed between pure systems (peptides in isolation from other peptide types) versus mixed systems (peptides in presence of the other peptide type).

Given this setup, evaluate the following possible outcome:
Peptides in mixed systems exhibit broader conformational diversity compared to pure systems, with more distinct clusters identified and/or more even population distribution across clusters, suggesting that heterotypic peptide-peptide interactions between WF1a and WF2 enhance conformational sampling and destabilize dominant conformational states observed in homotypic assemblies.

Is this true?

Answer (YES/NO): NO